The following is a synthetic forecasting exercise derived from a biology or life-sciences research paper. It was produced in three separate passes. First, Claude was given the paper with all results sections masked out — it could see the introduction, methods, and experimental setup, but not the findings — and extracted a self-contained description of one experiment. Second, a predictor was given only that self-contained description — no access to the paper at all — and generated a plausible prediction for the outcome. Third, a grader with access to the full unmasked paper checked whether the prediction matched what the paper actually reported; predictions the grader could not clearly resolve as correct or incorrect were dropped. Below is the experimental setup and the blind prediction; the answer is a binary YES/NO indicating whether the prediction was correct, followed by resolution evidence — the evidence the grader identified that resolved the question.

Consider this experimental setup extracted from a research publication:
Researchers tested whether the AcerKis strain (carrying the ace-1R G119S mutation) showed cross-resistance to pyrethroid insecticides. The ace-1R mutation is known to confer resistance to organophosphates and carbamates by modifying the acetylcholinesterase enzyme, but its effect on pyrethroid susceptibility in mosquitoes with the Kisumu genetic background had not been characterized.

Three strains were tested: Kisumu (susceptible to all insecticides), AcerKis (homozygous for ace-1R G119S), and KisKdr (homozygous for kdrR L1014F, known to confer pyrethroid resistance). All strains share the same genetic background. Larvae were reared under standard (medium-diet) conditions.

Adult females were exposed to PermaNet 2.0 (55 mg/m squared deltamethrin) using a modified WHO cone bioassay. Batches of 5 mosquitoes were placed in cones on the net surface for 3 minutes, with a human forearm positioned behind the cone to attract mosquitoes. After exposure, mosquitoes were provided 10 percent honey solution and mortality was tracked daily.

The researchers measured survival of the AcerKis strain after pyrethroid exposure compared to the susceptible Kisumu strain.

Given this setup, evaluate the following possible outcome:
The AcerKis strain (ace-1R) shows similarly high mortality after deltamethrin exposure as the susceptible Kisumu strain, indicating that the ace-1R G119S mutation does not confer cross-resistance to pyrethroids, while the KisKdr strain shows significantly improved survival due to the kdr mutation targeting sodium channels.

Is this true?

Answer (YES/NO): NO